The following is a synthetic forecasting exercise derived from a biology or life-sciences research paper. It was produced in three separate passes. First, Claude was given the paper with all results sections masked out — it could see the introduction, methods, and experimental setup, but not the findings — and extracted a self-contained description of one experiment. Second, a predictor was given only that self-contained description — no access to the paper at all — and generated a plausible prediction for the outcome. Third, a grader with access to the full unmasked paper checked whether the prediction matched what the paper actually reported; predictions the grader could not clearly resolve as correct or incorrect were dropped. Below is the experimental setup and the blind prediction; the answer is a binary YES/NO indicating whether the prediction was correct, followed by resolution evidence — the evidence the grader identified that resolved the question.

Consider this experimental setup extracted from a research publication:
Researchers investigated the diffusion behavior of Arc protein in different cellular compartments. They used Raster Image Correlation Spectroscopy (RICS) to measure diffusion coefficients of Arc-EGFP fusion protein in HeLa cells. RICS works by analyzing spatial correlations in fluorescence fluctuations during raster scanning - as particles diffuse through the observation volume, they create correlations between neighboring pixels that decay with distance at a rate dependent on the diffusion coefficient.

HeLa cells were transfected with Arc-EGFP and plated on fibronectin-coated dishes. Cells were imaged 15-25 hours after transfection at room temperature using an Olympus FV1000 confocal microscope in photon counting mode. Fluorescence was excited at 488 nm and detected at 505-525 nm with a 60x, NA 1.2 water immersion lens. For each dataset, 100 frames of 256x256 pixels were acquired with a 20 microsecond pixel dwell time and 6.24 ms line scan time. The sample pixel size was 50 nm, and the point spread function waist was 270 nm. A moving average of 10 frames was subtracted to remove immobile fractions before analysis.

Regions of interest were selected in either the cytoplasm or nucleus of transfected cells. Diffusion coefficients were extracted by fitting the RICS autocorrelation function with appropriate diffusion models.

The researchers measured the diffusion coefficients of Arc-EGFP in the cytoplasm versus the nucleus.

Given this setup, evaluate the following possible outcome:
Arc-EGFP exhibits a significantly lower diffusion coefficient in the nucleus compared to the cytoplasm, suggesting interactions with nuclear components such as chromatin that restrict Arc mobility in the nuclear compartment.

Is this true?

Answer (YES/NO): NO